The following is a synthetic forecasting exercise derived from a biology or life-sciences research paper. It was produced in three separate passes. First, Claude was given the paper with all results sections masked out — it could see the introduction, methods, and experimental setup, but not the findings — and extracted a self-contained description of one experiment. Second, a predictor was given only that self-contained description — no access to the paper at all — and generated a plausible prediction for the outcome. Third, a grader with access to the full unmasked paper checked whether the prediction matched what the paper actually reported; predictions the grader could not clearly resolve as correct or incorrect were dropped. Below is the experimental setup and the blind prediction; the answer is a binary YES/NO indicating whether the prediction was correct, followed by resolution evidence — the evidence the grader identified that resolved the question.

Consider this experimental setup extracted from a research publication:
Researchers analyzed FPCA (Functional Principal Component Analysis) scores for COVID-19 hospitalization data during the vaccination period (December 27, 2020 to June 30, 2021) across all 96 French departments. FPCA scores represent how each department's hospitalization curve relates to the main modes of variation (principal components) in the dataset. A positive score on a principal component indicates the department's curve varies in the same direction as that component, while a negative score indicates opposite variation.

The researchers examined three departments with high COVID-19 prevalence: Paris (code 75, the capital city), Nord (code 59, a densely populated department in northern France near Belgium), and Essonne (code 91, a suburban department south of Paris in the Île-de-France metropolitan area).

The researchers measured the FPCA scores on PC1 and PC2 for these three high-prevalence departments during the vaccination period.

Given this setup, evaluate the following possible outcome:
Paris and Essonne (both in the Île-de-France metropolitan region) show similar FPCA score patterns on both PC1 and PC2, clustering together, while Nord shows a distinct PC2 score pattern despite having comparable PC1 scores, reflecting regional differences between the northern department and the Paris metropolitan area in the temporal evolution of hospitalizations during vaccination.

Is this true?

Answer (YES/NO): YES